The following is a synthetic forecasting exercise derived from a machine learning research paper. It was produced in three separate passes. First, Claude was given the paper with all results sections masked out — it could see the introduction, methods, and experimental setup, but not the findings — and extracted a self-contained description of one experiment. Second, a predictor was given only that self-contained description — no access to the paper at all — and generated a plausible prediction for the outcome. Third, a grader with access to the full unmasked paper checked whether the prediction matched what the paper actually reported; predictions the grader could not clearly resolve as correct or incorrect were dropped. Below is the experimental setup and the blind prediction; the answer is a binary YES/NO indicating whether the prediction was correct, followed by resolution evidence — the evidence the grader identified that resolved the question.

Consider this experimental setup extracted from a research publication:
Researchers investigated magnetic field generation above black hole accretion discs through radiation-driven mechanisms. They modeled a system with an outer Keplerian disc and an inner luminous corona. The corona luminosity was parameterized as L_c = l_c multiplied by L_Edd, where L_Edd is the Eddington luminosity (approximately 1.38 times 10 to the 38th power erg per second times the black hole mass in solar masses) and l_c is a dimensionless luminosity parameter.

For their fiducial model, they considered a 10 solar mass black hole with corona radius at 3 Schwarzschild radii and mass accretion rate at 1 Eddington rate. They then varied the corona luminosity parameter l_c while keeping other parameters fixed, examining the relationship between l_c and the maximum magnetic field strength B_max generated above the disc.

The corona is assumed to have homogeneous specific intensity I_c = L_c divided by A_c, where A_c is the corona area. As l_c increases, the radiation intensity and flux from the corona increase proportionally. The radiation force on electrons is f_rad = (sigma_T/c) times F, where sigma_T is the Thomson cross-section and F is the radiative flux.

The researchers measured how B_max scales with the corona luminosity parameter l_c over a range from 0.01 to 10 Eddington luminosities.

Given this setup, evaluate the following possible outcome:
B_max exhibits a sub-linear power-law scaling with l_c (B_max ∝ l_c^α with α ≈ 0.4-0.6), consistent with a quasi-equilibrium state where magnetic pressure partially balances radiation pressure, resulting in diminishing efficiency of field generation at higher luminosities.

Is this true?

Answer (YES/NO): NO